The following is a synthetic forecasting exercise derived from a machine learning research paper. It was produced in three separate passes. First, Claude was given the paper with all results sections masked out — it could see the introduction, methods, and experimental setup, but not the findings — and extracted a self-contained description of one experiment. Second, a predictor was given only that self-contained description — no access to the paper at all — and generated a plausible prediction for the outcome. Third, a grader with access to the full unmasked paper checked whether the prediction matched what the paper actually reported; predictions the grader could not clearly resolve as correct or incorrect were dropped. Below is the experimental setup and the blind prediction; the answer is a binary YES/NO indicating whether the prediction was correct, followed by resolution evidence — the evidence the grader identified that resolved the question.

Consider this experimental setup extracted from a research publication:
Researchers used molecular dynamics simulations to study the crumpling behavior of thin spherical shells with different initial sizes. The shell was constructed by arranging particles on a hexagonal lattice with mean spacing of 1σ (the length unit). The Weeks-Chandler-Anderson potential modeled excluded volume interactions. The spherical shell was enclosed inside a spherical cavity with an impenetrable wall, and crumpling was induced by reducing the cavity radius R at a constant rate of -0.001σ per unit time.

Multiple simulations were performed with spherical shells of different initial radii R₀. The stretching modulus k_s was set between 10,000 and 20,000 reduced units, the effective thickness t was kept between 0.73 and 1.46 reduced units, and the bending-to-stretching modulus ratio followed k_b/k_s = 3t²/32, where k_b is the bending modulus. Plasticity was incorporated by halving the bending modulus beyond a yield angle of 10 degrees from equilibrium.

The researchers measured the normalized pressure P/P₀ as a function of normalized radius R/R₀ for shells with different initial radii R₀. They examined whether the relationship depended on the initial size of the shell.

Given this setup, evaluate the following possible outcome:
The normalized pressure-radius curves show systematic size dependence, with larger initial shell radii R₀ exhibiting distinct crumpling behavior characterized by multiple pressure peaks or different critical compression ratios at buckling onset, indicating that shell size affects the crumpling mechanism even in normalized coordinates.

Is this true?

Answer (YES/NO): NO